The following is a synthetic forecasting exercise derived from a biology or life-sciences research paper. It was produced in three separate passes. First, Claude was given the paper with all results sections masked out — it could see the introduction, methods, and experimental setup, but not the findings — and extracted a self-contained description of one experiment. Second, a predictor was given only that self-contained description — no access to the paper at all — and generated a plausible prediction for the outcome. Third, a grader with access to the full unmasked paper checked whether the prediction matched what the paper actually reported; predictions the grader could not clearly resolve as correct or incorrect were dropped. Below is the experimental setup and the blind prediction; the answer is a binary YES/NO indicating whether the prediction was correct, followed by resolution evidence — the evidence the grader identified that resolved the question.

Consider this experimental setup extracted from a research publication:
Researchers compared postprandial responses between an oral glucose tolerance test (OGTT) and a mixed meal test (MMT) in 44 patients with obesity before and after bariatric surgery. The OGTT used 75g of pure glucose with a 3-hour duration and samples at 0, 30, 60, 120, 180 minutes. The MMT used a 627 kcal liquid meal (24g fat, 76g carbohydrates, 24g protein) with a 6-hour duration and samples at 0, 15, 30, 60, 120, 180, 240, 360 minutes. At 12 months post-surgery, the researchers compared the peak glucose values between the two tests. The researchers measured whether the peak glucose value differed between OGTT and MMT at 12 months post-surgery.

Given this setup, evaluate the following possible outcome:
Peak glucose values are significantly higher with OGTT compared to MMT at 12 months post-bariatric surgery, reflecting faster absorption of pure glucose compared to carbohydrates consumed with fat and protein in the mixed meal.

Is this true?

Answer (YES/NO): NO